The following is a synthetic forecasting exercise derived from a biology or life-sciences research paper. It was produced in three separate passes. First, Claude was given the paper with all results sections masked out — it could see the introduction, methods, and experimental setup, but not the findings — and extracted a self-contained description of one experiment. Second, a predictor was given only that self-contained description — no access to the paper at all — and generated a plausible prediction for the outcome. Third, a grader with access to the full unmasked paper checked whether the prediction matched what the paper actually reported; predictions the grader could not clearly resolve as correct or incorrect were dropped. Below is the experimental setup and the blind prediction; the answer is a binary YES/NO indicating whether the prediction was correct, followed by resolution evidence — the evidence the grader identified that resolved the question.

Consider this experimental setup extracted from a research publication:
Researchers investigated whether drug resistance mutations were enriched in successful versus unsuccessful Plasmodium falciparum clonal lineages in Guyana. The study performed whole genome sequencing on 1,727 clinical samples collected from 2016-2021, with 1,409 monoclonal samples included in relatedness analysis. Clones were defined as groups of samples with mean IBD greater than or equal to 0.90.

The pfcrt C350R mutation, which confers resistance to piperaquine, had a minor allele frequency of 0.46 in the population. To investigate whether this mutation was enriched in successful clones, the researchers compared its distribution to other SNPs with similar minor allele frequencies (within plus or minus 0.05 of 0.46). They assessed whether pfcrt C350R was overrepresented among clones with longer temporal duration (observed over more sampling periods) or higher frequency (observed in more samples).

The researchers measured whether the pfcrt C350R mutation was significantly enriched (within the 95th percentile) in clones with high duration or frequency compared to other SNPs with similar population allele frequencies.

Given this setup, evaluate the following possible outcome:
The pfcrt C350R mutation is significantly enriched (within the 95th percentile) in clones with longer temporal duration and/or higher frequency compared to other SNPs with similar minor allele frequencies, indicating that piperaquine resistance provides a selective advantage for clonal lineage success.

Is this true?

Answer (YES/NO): NO